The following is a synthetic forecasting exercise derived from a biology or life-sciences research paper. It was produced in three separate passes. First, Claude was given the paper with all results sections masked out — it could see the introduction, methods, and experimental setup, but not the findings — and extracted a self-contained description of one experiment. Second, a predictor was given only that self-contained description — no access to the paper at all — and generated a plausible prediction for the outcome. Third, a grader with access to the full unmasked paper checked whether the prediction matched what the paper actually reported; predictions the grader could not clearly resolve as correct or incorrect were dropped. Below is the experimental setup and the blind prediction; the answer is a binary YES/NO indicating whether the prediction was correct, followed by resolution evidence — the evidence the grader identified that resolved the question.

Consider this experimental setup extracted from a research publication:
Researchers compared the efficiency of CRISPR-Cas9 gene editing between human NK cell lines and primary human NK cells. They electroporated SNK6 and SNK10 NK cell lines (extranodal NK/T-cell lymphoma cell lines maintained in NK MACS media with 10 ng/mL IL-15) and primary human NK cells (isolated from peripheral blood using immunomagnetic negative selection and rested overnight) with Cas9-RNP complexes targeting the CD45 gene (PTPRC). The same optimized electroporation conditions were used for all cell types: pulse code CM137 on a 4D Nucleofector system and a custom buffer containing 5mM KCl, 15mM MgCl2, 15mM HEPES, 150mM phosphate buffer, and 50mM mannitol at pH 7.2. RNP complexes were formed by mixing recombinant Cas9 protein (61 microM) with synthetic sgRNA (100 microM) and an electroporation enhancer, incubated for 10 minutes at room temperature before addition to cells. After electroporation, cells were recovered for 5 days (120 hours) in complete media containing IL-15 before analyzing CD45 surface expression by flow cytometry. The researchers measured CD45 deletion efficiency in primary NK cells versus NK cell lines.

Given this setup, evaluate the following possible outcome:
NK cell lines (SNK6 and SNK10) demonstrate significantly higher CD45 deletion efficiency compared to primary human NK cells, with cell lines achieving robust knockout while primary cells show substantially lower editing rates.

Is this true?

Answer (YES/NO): NO